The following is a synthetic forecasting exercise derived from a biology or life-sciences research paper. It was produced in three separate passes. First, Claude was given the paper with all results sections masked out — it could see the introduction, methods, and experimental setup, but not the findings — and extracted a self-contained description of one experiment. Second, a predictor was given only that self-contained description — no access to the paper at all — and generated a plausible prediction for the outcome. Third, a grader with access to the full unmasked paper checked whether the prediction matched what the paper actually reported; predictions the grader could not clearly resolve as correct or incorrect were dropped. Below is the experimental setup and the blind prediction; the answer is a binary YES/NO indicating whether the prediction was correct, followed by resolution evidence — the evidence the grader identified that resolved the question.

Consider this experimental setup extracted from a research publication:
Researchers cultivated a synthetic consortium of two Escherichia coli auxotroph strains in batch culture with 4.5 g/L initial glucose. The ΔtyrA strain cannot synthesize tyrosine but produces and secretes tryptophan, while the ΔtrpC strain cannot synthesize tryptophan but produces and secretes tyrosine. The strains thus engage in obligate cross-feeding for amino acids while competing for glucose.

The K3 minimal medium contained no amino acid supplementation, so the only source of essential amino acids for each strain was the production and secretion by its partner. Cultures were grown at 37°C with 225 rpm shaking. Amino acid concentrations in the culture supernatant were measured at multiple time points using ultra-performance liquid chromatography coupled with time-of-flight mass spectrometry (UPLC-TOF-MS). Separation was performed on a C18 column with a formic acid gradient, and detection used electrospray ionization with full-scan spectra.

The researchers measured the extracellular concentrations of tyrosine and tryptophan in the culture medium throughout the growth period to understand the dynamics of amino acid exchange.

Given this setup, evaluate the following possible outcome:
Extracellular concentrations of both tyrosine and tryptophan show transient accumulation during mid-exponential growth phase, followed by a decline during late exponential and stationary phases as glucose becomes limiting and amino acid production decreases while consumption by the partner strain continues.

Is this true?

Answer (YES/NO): NO